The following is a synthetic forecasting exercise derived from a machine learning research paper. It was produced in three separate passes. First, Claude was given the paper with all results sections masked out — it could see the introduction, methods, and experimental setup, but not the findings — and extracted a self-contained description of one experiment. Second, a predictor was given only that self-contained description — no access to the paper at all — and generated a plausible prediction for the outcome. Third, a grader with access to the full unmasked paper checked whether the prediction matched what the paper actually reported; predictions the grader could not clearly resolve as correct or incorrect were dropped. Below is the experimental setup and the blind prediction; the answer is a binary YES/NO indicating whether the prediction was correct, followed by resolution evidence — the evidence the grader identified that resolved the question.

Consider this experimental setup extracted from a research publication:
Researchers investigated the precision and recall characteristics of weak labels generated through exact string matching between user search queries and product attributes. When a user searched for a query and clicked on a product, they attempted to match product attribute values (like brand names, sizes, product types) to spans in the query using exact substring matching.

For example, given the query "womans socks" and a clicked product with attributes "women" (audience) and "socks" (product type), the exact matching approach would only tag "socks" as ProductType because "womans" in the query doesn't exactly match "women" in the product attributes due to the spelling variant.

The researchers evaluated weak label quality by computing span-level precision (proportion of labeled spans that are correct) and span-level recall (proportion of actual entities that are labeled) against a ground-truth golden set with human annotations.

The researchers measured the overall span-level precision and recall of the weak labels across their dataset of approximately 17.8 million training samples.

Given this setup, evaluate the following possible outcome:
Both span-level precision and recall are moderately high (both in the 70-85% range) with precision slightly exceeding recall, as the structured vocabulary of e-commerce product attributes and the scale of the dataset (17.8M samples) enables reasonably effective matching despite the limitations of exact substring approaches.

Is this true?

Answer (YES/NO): NO